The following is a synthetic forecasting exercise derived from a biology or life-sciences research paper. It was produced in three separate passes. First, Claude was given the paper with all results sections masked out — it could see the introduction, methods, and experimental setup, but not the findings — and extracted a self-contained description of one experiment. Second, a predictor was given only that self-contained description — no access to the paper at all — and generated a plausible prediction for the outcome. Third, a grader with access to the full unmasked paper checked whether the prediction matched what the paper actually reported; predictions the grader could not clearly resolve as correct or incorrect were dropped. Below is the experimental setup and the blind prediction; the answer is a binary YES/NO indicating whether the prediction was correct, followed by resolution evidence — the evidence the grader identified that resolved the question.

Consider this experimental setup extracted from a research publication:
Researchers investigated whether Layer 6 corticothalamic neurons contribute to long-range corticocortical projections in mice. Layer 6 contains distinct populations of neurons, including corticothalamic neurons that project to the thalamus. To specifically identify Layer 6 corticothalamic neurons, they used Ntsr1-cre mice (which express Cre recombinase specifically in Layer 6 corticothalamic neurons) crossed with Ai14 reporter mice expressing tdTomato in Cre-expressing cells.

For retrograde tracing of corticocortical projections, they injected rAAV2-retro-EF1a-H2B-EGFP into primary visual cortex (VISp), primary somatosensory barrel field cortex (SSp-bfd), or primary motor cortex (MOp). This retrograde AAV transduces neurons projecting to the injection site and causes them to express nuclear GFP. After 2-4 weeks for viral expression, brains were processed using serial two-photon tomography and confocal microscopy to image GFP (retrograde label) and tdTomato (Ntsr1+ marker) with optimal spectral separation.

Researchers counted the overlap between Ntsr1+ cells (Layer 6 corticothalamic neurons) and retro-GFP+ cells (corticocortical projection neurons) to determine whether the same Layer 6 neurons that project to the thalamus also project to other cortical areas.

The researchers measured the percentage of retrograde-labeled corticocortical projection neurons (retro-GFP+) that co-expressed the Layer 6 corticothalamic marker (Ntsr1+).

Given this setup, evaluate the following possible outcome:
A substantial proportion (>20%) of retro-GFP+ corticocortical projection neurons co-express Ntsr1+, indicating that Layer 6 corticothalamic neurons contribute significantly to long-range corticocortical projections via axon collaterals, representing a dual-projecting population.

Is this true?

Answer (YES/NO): NO